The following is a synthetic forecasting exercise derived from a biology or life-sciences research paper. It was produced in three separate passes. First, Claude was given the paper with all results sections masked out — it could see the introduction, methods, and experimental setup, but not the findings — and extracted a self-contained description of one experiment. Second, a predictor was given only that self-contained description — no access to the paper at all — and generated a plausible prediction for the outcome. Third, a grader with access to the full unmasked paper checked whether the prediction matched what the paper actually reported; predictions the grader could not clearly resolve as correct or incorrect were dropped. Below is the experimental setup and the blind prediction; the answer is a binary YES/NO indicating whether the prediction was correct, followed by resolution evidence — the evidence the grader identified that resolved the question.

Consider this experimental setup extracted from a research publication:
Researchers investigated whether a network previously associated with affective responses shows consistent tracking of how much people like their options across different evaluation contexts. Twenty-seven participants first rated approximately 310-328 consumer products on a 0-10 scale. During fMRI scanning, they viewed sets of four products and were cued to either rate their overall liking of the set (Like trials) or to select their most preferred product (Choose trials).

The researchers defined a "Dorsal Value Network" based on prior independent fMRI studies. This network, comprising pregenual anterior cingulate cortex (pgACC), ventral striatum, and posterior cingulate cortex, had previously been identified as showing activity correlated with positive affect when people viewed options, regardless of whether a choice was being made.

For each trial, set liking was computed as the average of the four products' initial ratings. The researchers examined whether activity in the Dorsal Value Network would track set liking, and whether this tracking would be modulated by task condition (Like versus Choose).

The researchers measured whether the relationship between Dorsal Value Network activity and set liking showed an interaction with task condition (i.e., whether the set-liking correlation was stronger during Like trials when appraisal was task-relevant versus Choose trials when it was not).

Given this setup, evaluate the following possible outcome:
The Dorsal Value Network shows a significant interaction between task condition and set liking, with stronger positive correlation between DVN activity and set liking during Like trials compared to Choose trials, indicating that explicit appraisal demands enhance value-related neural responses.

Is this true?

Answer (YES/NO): NO